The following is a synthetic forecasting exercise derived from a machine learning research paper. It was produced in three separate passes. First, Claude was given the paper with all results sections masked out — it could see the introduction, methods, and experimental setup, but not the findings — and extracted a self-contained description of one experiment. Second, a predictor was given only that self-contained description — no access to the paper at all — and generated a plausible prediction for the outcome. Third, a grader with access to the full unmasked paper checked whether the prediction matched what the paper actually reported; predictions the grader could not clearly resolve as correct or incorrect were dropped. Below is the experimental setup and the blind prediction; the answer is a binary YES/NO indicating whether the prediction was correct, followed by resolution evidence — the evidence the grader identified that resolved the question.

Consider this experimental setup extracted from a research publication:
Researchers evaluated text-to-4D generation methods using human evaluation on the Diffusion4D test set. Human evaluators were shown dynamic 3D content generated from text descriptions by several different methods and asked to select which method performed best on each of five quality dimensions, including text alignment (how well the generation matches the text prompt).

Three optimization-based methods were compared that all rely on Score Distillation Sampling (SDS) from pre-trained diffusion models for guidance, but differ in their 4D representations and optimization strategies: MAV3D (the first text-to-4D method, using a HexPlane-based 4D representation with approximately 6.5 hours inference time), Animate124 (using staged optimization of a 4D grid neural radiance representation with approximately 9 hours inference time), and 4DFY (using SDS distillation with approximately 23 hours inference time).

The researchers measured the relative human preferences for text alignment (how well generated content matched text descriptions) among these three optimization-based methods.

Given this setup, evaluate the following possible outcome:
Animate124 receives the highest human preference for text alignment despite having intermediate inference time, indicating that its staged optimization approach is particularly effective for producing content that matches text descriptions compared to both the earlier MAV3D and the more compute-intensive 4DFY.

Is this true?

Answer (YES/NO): NO